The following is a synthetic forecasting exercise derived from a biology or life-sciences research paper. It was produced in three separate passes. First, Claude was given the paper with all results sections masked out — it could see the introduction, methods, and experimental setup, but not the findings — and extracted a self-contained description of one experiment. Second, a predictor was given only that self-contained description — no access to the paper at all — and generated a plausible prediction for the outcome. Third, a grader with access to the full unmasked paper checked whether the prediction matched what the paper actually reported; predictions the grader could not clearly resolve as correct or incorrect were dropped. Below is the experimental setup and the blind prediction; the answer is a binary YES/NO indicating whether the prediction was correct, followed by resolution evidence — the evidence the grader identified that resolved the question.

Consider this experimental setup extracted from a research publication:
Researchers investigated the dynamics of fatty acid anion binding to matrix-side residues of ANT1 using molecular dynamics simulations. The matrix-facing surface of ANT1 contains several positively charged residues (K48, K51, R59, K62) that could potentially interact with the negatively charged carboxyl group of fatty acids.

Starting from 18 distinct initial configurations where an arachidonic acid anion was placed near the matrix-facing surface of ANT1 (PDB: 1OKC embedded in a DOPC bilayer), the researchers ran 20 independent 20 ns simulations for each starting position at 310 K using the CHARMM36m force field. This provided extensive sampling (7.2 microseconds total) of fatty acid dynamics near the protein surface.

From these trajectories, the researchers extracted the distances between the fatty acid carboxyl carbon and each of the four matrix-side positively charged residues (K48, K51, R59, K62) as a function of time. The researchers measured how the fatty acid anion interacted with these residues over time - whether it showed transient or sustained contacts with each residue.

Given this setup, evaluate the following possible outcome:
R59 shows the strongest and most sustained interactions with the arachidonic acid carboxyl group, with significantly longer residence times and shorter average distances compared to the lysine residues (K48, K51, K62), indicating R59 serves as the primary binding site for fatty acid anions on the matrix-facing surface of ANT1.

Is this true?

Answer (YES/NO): NO